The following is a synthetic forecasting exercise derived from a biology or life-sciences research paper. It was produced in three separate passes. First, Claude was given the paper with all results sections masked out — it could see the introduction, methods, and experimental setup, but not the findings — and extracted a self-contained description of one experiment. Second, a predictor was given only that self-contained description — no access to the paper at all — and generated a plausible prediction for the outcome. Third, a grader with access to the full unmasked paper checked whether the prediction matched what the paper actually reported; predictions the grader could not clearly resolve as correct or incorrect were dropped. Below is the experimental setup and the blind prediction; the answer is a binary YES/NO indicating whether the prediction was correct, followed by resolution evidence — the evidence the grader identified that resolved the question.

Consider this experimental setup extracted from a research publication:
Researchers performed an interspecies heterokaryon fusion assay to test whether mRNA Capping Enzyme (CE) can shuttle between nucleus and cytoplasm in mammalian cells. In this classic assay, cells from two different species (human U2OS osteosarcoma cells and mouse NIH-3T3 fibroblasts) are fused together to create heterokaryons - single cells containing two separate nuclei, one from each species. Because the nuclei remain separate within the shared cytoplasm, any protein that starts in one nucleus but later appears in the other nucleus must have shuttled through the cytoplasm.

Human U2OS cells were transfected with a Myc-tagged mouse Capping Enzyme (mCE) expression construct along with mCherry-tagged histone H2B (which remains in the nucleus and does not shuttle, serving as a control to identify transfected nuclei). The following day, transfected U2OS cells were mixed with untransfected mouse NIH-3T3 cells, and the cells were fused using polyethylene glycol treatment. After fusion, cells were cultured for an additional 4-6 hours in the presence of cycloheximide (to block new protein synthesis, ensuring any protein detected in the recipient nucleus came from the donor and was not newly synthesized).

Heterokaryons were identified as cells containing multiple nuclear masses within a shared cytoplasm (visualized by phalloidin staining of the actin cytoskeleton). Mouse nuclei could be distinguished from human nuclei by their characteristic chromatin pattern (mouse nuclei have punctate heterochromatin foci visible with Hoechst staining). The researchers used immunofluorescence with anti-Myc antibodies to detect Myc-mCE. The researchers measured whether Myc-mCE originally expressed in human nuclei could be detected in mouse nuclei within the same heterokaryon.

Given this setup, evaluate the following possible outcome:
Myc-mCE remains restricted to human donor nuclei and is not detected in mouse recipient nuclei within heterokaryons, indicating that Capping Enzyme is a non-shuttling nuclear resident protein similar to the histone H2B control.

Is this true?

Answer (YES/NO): NO